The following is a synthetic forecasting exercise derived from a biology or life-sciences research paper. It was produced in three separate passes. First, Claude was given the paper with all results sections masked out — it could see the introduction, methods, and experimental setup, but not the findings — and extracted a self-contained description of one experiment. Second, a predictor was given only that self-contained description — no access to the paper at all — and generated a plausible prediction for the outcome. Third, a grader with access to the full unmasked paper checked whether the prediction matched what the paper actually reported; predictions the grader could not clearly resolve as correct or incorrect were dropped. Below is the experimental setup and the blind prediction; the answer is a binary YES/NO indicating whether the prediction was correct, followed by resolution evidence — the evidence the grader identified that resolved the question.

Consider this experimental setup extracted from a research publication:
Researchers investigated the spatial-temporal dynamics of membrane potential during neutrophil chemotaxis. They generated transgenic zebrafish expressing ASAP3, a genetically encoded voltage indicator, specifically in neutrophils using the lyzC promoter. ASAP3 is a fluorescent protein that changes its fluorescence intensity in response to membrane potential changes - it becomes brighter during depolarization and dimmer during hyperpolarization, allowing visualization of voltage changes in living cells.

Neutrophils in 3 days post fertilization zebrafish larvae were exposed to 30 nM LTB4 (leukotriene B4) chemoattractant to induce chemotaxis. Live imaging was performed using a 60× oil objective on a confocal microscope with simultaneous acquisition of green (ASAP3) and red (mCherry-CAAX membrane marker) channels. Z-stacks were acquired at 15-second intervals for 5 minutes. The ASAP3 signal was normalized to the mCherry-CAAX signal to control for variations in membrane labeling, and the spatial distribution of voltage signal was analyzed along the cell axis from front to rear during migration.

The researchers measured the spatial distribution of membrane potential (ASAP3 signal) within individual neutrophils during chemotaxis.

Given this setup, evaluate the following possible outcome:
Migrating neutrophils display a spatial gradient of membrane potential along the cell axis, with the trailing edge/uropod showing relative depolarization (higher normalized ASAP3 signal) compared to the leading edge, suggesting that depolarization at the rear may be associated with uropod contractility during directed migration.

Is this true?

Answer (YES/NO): NO